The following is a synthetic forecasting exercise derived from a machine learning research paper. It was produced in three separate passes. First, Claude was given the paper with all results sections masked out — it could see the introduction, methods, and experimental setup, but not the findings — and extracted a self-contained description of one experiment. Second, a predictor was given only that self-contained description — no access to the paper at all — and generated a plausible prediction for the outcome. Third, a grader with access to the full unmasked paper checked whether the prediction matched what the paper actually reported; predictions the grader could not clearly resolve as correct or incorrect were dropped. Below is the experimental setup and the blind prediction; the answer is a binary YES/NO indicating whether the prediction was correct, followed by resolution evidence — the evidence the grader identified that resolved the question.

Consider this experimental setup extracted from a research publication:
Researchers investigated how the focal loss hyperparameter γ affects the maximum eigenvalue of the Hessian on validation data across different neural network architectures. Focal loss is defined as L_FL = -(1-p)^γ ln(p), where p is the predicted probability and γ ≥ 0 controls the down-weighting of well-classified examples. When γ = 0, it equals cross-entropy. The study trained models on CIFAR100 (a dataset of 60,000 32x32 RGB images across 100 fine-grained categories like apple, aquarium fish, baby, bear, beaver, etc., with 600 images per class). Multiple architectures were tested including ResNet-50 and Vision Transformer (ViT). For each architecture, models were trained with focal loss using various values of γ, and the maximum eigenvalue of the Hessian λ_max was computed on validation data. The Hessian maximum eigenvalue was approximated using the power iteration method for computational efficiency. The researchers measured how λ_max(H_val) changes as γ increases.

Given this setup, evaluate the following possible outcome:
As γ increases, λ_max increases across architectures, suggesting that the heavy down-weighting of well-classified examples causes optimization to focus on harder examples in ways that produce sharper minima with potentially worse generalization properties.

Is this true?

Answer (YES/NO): NO